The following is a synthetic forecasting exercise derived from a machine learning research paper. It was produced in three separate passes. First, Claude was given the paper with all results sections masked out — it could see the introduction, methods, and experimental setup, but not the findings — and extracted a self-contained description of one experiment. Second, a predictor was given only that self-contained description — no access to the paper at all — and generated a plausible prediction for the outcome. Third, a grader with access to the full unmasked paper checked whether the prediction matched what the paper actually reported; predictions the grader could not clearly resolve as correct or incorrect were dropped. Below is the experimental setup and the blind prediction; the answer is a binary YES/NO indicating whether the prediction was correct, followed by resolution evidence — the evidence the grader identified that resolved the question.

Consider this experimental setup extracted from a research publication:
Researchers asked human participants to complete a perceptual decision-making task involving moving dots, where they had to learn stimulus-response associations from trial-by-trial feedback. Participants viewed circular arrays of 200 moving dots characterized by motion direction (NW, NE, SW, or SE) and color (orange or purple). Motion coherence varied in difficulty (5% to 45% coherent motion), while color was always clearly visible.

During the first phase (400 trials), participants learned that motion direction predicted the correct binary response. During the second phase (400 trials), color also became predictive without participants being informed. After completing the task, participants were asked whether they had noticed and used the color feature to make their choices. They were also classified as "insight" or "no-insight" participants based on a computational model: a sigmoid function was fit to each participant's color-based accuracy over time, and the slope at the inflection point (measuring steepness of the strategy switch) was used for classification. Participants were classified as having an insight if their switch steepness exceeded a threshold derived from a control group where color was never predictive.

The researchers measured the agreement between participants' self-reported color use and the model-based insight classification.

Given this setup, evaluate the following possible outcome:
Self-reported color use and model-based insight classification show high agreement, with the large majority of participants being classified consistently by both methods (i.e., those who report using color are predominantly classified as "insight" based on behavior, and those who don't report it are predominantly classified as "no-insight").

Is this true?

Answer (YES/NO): YES